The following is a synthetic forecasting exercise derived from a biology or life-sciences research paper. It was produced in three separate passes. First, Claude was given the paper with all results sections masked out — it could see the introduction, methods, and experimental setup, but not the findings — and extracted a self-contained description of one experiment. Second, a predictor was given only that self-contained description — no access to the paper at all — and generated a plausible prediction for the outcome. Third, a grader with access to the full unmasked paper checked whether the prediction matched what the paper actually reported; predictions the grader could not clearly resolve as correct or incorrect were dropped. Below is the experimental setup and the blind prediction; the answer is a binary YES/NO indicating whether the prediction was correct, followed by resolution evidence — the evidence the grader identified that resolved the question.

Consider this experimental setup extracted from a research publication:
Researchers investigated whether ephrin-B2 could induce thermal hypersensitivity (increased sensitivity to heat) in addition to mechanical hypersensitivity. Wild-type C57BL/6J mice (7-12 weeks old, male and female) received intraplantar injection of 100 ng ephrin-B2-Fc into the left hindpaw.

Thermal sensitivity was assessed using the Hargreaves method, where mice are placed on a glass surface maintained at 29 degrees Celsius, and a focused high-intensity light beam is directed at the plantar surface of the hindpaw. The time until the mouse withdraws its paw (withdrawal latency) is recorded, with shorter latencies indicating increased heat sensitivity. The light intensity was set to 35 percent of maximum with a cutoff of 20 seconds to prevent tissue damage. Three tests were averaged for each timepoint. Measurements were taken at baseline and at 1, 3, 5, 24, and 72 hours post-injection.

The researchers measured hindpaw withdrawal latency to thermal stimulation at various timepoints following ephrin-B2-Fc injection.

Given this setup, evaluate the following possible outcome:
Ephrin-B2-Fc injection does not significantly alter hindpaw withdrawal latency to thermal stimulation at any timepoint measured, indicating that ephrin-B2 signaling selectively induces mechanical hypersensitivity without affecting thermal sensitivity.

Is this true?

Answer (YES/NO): NO